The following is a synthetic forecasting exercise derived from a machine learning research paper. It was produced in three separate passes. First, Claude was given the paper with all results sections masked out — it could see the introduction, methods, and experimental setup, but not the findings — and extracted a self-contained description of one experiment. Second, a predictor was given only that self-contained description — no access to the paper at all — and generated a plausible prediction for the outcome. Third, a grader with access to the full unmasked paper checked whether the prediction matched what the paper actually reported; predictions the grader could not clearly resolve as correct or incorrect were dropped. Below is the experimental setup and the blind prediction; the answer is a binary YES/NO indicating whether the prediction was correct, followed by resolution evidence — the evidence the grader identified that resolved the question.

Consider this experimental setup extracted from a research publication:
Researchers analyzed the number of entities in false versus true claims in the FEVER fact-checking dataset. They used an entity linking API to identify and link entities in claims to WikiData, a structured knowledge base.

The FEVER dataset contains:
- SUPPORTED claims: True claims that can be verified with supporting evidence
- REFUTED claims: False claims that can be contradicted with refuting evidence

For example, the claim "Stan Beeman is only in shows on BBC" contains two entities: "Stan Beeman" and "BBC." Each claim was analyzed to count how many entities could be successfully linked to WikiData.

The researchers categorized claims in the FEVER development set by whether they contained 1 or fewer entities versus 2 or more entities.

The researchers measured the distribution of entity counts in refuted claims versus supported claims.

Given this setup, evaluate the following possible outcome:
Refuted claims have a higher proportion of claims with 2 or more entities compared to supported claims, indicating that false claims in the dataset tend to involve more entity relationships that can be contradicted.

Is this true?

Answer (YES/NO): NO